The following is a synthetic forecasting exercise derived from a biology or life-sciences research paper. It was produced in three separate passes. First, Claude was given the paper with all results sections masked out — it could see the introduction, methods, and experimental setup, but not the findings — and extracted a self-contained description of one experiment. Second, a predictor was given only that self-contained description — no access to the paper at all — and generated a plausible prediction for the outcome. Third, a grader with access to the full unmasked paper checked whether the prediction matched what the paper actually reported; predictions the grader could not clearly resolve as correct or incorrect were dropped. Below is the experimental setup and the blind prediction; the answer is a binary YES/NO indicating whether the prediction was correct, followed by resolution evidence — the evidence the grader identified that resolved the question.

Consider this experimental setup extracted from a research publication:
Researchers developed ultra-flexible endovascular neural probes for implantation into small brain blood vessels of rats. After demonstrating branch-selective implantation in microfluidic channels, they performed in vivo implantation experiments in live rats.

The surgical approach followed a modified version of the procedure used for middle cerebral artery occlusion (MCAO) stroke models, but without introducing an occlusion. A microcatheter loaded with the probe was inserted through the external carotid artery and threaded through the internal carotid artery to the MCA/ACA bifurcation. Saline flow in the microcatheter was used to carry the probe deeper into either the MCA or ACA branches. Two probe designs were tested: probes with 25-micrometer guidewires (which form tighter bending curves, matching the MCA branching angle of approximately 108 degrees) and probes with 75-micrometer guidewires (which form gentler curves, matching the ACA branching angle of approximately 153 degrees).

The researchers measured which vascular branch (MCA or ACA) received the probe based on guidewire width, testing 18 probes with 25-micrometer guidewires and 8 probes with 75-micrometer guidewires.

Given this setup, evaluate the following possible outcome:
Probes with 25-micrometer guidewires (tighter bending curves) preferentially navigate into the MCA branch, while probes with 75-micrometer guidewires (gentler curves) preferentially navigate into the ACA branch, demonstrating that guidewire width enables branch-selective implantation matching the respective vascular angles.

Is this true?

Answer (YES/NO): YES